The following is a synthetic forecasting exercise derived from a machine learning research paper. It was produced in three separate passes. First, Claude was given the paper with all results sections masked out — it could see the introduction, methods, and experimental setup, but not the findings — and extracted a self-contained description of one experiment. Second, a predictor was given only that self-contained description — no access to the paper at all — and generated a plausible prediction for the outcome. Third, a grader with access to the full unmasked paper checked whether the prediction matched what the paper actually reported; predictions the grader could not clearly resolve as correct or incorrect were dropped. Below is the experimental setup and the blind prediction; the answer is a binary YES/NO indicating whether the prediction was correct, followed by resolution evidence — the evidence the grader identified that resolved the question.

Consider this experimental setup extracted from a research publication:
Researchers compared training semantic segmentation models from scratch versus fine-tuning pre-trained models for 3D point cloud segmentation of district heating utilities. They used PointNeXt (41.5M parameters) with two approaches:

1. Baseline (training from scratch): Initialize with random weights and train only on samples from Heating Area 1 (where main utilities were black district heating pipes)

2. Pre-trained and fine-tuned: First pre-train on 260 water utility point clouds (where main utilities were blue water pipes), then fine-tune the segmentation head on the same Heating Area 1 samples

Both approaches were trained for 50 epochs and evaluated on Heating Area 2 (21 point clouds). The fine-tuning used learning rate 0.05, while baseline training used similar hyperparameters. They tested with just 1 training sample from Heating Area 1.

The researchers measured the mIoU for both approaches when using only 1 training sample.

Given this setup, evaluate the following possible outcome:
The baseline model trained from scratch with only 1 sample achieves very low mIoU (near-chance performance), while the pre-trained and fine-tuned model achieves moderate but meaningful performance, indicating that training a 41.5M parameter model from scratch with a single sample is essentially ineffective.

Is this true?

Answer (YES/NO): NO